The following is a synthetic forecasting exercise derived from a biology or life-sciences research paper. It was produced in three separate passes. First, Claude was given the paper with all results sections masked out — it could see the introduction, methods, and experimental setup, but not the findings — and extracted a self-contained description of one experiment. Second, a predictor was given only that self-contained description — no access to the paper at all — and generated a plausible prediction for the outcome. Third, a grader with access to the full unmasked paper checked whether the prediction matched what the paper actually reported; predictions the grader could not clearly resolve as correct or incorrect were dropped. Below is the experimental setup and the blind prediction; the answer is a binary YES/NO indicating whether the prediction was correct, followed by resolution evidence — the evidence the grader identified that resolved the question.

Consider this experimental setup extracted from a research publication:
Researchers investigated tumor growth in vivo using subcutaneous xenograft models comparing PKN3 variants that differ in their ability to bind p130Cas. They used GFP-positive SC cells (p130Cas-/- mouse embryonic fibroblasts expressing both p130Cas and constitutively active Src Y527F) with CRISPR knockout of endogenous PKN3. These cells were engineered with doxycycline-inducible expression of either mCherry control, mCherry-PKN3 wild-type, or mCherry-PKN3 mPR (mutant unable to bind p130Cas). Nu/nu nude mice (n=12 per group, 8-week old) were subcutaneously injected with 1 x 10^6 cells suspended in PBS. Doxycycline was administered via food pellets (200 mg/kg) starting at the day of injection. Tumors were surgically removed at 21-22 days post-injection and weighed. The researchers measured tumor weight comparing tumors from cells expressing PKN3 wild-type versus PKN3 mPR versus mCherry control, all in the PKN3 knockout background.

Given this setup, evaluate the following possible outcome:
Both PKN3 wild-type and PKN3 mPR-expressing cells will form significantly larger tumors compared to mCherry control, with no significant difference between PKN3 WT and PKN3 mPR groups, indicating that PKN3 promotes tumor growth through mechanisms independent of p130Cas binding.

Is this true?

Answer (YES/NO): NO